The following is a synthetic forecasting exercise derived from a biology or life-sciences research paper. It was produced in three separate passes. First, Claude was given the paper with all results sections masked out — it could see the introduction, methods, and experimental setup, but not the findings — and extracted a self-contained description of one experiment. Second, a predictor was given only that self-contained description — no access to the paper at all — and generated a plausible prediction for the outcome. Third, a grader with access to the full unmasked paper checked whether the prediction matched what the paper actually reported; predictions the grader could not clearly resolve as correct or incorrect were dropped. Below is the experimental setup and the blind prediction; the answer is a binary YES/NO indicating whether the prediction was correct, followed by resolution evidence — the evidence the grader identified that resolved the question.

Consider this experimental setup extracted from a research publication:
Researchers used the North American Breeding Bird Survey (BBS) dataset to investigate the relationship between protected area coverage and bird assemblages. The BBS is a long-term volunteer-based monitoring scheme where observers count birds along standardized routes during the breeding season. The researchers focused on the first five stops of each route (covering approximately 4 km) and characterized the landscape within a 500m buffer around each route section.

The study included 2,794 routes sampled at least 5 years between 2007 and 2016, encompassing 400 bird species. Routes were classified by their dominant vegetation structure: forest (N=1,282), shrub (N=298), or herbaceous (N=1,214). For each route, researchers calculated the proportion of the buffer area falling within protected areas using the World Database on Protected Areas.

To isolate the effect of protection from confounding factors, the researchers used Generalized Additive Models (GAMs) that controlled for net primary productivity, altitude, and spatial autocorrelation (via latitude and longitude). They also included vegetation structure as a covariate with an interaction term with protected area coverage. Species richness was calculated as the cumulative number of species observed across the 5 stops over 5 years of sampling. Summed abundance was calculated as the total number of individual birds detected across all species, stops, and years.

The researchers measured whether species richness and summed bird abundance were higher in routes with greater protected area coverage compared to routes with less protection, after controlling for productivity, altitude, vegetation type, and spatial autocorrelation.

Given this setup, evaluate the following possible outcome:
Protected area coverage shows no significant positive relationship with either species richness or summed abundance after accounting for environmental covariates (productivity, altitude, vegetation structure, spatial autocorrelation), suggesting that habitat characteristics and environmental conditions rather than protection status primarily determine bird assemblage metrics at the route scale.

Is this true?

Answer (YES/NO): NO